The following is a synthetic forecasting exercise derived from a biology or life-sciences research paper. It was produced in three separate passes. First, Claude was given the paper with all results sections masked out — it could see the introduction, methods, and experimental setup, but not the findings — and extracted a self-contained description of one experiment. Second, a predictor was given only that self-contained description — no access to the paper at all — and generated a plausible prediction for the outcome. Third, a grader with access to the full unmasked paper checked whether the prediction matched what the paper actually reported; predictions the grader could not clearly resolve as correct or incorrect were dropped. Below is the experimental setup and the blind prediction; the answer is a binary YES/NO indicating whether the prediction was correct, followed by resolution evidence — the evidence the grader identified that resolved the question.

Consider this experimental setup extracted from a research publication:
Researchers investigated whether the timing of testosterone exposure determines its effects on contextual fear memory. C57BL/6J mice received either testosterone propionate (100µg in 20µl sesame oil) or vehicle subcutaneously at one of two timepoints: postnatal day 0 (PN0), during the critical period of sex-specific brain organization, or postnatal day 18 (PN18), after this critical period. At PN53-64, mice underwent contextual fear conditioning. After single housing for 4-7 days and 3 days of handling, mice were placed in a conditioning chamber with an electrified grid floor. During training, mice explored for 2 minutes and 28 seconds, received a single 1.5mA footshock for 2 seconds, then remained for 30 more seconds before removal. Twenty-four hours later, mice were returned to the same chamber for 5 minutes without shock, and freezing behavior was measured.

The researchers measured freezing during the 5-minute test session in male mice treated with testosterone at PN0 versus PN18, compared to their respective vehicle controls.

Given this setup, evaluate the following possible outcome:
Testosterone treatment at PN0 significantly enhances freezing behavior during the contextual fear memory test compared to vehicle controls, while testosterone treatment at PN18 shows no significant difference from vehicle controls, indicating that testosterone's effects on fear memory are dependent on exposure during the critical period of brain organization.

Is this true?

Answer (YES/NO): NO